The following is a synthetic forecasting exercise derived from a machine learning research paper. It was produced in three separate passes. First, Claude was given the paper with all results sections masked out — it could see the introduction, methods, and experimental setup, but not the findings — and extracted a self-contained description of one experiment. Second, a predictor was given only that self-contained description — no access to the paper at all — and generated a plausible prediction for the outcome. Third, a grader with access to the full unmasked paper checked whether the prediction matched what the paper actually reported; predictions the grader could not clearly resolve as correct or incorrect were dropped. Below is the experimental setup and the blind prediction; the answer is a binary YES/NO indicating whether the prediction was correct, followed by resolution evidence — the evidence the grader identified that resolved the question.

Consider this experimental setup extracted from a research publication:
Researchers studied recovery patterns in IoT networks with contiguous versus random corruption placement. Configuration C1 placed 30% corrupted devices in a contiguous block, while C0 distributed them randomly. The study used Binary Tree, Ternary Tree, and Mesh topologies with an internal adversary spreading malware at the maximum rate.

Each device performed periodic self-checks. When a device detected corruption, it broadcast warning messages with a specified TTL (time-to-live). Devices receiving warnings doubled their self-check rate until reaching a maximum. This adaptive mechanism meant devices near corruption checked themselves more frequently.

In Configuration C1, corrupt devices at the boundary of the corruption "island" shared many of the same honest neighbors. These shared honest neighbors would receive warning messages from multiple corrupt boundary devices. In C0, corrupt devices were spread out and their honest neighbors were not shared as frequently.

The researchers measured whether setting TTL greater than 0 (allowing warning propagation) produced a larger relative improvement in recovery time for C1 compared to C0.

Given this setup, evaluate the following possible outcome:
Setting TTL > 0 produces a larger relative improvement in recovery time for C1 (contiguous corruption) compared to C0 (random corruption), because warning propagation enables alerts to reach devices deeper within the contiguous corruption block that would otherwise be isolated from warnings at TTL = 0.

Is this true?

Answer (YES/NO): NO